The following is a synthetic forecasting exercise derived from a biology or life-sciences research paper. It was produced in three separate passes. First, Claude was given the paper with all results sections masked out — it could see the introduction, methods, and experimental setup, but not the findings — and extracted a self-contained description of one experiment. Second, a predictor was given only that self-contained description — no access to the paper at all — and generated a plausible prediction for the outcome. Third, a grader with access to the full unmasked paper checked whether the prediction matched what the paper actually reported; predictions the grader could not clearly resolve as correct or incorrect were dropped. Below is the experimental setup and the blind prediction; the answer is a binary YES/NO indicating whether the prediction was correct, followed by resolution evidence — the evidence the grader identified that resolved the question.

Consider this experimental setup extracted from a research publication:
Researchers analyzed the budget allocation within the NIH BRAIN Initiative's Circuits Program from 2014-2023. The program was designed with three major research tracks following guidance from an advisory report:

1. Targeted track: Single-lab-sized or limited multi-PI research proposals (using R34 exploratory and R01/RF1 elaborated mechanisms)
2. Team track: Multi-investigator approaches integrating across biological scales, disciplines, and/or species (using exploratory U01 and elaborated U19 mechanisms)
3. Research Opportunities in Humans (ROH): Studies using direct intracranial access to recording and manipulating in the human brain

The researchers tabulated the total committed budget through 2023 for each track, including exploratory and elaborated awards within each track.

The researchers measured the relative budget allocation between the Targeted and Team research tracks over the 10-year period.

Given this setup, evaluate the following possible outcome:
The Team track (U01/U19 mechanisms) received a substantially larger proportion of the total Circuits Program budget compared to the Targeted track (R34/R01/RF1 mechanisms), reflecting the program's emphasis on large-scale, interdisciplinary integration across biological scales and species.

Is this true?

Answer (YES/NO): NO